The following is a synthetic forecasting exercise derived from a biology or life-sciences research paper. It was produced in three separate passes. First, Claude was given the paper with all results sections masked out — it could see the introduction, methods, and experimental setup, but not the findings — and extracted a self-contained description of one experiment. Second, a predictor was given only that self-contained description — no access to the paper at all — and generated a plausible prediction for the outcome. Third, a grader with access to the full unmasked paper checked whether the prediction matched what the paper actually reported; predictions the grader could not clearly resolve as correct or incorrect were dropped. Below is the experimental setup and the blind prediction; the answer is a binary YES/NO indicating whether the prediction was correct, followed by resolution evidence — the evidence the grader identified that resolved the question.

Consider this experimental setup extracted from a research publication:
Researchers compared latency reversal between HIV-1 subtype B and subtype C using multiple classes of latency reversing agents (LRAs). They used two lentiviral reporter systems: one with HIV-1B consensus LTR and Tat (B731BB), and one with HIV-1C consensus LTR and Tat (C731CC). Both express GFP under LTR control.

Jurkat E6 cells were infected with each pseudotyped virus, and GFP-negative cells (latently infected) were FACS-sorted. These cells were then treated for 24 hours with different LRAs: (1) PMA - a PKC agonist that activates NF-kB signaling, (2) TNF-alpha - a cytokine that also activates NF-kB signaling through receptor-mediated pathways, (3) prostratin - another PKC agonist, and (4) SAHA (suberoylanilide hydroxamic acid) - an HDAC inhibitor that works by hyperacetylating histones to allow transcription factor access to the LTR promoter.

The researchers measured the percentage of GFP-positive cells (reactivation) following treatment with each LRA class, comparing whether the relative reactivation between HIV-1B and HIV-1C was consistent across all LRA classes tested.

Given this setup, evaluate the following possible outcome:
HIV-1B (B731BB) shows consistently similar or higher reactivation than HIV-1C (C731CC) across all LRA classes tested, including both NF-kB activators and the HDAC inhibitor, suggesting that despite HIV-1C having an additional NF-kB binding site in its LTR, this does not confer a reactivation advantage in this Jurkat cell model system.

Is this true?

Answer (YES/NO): YES